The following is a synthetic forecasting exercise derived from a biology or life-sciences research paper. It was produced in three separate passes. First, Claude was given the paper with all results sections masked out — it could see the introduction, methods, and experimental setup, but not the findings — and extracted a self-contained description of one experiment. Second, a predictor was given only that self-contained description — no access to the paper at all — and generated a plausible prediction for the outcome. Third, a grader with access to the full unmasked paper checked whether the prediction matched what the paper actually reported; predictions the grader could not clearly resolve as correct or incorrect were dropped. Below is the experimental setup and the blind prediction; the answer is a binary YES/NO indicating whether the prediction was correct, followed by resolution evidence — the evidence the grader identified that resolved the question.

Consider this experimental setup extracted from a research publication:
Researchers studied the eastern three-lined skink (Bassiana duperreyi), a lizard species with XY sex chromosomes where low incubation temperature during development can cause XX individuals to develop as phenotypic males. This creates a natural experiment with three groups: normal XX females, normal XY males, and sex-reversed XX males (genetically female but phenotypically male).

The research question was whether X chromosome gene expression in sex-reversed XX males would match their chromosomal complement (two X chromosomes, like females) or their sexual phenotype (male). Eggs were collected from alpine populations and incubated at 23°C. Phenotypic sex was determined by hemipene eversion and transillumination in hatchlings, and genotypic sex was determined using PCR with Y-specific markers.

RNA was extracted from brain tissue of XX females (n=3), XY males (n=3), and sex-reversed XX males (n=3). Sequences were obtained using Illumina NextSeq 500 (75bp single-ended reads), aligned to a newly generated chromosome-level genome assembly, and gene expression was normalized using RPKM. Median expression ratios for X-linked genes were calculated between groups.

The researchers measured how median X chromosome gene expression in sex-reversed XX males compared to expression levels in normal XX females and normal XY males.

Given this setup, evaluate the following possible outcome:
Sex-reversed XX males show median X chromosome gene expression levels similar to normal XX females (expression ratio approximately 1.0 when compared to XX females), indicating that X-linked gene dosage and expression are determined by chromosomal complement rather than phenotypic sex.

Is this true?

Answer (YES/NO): NO